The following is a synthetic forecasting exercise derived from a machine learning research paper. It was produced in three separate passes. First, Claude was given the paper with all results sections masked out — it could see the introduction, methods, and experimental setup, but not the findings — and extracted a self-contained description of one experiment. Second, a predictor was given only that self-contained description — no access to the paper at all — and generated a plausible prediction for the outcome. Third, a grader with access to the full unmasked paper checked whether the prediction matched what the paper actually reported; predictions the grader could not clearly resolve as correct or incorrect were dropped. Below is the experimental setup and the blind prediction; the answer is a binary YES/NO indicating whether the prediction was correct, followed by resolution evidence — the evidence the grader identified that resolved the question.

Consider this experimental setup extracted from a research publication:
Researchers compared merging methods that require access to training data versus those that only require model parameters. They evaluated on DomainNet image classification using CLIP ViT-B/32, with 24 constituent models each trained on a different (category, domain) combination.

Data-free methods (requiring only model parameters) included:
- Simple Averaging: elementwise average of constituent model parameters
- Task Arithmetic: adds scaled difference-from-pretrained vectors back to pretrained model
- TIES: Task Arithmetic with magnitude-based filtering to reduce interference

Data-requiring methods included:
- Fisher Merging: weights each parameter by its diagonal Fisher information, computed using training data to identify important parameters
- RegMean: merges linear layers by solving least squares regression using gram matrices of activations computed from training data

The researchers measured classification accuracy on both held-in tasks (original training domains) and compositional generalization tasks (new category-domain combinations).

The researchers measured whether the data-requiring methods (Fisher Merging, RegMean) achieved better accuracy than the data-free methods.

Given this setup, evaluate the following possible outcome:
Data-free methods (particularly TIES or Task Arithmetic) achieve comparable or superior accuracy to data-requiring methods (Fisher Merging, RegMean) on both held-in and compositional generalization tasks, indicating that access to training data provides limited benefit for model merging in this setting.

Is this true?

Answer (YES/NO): NO